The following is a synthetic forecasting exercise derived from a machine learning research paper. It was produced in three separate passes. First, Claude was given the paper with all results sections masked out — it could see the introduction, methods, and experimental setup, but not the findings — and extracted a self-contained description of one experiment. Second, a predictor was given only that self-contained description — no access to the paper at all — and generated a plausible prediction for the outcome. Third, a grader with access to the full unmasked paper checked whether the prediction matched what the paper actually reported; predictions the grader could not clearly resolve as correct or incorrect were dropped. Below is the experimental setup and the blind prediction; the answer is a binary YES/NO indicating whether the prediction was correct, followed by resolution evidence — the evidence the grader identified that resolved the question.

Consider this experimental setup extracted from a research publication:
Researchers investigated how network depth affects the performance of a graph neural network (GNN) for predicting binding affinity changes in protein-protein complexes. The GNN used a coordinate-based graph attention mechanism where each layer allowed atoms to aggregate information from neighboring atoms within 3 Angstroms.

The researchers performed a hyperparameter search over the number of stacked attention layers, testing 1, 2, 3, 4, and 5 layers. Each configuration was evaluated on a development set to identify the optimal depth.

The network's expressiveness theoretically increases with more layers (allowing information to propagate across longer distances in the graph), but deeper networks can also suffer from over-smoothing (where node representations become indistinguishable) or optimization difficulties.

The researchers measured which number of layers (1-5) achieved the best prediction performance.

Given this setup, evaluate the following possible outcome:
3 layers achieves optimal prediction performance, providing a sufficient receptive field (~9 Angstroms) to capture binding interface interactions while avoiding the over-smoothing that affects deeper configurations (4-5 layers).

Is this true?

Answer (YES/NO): NO